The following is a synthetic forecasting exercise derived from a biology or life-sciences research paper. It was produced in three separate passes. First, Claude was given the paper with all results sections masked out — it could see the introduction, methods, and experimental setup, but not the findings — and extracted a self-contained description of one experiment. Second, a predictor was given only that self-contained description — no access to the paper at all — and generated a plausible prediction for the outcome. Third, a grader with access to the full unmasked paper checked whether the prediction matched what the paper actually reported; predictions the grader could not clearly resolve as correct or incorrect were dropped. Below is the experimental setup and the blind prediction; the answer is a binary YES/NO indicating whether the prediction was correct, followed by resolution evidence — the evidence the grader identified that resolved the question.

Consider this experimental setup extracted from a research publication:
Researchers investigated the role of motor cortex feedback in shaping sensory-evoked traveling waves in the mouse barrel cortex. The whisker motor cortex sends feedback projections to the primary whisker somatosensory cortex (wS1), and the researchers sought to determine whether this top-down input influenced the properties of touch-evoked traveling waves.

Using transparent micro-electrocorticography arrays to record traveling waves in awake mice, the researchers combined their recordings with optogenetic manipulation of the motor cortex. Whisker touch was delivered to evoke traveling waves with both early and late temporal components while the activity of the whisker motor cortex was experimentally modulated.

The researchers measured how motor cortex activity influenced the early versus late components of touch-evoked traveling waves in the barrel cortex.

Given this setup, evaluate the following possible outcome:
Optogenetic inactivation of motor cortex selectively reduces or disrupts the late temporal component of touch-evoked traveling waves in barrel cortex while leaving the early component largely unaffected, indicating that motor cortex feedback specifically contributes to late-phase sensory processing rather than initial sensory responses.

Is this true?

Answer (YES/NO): YES